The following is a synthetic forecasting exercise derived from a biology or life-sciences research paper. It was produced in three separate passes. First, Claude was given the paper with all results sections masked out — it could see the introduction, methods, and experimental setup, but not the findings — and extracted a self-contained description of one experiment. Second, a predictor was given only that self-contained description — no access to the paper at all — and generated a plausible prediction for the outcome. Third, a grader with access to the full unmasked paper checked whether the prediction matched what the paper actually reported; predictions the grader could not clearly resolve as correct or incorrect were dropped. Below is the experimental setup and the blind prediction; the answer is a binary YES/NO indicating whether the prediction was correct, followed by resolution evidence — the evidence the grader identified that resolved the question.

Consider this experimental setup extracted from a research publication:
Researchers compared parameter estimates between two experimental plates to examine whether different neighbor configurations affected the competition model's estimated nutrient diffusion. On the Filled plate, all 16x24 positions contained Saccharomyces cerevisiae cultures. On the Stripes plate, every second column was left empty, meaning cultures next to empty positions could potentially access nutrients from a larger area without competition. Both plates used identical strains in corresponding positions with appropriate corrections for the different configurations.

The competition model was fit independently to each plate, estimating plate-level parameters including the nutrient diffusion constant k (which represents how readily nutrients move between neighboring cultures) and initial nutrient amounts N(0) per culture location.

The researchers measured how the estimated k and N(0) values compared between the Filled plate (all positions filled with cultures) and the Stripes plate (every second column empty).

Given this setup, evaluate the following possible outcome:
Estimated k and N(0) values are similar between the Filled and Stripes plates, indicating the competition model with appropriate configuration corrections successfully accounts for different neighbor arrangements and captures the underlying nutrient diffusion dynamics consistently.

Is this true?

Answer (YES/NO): NO